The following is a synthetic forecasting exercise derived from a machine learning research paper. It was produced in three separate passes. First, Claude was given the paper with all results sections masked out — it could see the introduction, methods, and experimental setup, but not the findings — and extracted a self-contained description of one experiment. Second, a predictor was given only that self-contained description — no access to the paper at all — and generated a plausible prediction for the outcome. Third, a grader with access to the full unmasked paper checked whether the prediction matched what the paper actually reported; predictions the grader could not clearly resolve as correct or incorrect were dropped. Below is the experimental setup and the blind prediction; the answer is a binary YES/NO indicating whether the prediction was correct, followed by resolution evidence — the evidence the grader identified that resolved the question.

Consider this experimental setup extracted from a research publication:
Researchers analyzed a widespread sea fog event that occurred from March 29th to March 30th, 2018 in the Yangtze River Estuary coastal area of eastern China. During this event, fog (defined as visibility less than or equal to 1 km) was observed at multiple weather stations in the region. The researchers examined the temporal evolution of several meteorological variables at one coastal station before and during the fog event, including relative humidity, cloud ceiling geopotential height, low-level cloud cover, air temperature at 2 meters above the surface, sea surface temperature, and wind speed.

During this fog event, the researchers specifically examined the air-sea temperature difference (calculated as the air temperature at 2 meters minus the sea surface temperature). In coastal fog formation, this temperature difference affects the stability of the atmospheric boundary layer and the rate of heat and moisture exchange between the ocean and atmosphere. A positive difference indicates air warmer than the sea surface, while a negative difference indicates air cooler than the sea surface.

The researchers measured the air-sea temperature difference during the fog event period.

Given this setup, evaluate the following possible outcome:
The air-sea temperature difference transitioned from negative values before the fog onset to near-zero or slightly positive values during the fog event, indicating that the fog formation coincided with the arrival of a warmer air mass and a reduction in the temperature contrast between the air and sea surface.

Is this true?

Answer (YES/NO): NO